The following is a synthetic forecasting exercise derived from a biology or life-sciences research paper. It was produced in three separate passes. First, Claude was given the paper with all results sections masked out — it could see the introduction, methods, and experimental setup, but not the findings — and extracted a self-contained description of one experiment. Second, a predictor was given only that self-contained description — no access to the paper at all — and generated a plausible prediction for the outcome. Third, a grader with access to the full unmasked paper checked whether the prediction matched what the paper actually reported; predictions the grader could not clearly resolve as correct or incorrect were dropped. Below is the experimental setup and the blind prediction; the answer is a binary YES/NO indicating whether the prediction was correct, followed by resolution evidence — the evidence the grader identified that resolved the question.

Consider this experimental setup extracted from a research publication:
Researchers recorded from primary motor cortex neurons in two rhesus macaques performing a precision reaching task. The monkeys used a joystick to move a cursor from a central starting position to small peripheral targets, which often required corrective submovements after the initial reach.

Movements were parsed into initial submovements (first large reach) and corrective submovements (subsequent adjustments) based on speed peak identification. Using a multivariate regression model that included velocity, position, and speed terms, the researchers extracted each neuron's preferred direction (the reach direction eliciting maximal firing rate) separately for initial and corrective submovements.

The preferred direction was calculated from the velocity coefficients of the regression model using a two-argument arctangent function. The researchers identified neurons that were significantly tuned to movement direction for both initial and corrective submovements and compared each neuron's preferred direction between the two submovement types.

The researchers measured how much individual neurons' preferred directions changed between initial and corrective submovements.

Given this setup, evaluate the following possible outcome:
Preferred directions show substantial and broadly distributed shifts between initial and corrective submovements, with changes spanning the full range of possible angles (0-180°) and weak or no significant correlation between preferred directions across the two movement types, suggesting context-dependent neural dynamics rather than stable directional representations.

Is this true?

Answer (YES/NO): NO